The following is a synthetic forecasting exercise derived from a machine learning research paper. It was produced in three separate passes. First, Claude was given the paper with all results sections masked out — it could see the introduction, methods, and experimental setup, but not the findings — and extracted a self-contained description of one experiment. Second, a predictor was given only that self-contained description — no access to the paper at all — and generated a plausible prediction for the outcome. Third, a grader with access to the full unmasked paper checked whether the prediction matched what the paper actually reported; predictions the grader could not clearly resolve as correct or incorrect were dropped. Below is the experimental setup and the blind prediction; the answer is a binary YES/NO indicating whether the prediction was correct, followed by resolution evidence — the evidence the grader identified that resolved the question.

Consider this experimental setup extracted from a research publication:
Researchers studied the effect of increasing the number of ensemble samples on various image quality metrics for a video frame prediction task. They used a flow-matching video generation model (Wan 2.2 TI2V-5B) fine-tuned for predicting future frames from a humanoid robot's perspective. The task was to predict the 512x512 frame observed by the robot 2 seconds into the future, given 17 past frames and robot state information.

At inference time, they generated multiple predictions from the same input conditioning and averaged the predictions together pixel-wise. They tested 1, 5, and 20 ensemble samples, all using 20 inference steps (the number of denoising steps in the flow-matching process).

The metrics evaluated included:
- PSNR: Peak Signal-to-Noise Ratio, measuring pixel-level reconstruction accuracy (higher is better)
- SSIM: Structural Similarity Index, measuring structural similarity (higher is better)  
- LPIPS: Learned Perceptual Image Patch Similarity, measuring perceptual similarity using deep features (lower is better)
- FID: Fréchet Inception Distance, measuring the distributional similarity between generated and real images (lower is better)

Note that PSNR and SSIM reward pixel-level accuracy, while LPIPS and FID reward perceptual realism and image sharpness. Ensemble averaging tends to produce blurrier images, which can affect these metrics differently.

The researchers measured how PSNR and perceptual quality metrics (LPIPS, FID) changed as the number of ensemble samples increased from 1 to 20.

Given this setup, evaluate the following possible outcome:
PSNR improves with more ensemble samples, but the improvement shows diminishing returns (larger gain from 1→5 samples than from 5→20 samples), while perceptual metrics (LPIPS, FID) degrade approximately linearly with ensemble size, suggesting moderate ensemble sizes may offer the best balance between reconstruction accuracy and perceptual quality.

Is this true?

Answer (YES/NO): NO